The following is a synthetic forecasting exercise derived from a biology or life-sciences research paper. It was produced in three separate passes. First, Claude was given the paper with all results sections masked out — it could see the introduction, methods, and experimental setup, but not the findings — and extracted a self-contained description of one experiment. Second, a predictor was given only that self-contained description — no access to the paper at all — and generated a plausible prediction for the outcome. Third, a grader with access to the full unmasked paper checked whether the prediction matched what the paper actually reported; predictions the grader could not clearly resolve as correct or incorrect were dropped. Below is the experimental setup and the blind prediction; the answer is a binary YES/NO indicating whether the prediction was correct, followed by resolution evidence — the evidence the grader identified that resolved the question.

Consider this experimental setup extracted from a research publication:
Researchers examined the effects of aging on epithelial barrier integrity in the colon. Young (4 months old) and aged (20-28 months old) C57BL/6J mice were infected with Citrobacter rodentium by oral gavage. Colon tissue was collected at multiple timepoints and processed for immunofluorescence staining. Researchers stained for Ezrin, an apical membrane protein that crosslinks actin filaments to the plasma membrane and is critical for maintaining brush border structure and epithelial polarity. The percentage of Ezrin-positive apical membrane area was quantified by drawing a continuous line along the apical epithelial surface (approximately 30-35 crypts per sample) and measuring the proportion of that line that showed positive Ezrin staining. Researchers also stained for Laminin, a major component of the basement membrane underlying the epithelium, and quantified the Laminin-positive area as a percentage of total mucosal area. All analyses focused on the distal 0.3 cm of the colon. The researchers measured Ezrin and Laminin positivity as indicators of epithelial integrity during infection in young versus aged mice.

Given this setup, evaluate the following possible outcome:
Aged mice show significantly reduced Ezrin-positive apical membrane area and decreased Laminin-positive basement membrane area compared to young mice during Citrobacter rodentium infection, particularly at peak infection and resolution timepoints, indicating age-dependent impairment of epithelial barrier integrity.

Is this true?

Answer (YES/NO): YES